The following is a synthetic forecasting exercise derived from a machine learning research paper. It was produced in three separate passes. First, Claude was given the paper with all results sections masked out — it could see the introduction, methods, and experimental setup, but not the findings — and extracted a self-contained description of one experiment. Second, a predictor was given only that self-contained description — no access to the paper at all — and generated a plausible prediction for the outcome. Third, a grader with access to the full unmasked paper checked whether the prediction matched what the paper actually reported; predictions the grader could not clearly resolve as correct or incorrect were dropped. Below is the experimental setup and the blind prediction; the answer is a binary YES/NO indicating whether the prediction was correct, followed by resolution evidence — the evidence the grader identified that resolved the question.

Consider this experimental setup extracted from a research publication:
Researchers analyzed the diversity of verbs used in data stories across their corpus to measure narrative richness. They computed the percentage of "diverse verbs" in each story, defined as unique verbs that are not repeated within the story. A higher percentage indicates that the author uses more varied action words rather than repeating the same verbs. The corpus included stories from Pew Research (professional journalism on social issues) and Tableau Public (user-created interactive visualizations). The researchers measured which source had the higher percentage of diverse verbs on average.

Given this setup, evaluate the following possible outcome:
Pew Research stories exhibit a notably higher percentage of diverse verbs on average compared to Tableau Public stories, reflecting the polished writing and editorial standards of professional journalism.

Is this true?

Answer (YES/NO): YES